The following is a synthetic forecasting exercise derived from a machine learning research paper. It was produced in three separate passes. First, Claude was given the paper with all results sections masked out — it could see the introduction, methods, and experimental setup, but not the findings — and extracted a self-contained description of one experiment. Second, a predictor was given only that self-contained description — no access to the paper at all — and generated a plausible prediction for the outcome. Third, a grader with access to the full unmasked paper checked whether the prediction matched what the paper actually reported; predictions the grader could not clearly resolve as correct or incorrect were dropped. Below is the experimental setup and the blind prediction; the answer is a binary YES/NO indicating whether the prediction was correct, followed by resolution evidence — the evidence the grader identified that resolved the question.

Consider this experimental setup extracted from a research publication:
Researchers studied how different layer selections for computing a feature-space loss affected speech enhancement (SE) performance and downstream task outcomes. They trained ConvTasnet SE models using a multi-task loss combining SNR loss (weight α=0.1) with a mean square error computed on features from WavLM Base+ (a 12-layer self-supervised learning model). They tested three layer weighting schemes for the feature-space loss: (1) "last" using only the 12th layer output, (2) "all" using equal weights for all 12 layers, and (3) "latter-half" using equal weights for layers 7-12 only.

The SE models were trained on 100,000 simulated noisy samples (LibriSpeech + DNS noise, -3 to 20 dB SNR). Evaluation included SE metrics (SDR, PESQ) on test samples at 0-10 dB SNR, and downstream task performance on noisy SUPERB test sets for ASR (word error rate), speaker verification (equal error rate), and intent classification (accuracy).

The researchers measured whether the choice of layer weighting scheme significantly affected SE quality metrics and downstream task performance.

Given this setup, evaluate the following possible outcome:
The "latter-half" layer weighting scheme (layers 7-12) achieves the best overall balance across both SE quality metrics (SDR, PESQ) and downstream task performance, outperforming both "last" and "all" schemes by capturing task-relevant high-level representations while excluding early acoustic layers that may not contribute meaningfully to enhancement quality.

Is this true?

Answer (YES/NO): NO